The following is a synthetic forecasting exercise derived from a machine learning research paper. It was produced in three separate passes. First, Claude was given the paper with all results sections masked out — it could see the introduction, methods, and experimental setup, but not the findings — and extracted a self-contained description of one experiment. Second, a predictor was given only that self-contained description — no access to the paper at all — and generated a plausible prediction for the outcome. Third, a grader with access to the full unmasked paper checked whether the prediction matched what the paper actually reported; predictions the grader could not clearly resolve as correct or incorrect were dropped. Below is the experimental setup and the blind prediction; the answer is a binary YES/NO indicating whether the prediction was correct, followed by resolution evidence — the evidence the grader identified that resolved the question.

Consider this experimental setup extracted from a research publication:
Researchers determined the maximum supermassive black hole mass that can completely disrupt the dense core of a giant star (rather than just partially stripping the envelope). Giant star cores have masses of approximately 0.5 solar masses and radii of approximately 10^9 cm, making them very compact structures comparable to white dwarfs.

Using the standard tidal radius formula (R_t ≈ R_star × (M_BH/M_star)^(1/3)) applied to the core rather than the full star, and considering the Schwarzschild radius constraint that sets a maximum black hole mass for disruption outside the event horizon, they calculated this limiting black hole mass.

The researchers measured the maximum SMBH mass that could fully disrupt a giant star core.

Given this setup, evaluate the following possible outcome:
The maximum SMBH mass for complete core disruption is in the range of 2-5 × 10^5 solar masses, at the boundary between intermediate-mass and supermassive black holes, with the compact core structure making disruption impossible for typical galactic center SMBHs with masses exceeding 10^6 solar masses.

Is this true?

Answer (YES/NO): YES